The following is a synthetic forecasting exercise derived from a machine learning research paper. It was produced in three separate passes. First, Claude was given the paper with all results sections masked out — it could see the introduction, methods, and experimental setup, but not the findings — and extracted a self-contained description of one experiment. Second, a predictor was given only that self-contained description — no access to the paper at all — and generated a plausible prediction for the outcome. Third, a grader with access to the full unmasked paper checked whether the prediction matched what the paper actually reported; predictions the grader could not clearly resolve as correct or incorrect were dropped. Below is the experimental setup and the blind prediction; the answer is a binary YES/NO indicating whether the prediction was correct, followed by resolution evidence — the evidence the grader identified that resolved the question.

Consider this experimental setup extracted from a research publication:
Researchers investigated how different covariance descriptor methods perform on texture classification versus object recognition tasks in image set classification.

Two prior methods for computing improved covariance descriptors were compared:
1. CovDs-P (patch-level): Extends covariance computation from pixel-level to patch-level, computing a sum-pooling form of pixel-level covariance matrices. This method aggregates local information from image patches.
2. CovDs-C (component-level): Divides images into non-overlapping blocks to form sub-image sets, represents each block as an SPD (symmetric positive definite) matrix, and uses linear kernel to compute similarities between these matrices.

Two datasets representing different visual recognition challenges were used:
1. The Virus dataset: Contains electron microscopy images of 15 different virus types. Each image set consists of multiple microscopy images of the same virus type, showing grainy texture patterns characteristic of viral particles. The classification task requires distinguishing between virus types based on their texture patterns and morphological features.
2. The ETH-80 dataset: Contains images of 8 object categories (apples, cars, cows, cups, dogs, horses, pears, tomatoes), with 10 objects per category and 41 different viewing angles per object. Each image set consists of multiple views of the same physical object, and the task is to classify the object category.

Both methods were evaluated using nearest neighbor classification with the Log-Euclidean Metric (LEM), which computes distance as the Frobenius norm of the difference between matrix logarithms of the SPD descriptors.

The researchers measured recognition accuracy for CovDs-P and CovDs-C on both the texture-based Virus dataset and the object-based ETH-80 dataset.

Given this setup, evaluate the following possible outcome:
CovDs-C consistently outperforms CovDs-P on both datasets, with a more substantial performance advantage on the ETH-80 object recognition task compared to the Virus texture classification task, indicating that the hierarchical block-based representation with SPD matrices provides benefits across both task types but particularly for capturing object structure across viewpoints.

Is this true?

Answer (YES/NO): NO